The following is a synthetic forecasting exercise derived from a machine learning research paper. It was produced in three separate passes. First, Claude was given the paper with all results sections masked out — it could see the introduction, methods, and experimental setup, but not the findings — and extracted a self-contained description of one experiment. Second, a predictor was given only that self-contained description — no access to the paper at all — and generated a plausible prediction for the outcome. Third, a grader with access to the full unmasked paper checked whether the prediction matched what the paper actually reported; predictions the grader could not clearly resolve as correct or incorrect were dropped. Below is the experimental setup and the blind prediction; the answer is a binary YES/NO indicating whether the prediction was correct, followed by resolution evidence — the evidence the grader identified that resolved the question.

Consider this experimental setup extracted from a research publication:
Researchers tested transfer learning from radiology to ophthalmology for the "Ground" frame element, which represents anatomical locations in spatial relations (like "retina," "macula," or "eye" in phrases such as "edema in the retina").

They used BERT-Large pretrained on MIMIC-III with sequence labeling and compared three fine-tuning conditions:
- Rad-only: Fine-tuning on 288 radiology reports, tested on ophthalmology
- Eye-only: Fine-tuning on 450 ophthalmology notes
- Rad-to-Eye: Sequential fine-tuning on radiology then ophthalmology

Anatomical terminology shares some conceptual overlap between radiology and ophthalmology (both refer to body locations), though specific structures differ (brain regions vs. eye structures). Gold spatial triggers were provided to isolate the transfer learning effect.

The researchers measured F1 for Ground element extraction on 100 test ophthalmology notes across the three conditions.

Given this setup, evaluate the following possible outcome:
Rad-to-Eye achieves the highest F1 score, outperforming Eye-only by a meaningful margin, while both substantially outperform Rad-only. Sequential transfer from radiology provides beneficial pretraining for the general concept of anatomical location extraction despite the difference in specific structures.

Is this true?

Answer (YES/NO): NO